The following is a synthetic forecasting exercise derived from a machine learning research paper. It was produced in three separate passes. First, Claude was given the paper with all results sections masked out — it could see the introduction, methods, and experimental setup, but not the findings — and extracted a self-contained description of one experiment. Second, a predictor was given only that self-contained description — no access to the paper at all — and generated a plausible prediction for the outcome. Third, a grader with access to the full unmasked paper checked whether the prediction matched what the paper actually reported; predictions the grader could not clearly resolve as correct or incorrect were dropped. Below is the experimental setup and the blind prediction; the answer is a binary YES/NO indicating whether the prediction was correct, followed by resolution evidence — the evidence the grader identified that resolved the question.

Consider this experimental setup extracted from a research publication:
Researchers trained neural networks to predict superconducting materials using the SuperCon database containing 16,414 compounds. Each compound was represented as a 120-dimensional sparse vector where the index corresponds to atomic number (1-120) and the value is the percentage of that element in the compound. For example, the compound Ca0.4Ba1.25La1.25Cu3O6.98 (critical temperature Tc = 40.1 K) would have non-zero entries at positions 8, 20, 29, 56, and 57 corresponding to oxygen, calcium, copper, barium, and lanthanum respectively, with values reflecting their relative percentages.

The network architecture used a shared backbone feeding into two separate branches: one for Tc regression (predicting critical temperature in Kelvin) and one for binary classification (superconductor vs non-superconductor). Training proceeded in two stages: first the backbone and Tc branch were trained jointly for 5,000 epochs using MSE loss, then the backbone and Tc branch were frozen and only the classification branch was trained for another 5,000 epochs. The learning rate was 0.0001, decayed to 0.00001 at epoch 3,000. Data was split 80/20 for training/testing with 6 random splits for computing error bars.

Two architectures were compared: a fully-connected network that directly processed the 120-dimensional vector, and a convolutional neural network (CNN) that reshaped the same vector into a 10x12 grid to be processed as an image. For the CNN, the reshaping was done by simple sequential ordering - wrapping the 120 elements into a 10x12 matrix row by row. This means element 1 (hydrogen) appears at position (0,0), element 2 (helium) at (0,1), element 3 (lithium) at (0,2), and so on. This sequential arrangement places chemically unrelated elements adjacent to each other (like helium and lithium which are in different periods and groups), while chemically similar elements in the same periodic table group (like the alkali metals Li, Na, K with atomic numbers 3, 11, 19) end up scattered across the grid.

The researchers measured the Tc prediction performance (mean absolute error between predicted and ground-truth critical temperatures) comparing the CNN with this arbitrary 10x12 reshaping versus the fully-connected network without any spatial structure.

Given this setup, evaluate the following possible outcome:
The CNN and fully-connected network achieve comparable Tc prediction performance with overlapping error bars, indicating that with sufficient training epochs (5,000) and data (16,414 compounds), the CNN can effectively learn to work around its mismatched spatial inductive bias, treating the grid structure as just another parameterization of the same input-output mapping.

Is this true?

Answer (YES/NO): NO